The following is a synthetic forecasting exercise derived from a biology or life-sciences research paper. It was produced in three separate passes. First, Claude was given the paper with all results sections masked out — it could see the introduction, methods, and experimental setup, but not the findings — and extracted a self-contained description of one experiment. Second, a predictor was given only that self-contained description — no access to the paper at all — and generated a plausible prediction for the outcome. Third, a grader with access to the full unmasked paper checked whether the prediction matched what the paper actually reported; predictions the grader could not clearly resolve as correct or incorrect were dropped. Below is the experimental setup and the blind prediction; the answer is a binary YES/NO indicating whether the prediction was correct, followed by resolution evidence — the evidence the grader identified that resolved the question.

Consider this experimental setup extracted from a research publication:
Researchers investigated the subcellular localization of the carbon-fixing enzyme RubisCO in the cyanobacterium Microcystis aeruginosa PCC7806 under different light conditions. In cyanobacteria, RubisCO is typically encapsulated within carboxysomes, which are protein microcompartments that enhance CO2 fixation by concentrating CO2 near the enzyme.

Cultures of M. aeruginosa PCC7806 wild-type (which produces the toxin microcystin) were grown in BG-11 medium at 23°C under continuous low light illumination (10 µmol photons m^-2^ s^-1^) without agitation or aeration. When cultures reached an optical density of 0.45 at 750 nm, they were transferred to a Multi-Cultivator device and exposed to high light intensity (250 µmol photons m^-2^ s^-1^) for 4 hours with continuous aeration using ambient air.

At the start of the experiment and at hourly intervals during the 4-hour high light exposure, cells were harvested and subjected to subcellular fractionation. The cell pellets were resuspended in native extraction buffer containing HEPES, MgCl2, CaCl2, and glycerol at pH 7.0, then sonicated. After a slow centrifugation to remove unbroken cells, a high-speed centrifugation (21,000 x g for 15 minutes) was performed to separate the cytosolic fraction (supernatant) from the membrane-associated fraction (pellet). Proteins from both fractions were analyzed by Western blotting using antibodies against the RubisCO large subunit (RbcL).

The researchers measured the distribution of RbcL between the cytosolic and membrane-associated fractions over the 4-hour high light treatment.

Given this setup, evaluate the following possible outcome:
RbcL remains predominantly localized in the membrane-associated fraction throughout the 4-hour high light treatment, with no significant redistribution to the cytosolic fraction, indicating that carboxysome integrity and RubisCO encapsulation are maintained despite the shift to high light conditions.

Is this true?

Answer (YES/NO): NO